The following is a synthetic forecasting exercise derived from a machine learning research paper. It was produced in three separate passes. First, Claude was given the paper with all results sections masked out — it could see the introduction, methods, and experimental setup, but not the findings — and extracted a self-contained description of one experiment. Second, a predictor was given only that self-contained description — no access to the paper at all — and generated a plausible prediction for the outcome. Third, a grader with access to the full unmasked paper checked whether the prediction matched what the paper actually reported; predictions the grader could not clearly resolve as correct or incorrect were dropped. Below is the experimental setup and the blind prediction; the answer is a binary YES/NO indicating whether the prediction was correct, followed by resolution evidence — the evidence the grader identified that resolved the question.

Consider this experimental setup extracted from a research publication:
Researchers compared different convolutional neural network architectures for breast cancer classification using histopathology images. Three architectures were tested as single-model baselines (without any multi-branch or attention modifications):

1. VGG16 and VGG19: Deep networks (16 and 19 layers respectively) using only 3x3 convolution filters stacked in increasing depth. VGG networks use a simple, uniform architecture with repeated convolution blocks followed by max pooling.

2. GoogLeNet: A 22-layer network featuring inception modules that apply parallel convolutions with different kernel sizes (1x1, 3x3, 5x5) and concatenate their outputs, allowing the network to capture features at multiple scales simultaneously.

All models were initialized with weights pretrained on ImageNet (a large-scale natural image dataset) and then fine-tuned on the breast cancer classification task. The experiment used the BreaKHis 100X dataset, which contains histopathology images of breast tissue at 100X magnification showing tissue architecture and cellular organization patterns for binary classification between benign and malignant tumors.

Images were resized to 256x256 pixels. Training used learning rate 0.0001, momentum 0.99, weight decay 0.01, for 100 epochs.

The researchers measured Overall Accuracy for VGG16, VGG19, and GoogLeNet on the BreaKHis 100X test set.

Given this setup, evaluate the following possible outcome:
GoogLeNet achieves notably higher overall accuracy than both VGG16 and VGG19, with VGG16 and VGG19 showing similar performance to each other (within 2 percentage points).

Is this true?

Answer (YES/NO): YES